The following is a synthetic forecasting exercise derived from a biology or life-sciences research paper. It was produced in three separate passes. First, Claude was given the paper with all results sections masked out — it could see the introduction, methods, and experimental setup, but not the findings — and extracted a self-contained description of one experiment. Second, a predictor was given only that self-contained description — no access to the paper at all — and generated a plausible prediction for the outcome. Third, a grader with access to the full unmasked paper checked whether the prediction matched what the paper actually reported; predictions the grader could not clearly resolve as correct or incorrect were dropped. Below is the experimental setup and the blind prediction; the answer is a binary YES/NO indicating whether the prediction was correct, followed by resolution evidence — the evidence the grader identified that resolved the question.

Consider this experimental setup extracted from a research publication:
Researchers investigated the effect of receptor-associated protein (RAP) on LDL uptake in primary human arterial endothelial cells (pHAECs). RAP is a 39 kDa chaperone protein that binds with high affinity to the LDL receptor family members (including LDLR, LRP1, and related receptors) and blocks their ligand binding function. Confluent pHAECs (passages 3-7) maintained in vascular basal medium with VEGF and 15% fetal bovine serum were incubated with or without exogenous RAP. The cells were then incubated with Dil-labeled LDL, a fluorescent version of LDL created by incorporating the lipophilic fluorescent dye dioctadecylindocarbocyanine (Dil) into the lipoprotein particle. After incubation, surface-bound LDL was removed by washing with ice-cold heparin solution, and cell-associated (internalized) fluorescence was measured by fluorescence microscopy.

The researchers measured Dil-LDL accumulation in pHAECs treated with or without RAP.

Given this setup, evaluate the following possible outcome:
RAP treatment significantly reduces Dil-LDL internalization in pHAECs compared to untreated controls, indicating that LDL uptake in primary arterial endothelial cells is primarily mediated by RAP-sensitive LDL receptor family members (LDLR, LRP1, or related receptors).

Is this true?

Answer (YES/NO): NO